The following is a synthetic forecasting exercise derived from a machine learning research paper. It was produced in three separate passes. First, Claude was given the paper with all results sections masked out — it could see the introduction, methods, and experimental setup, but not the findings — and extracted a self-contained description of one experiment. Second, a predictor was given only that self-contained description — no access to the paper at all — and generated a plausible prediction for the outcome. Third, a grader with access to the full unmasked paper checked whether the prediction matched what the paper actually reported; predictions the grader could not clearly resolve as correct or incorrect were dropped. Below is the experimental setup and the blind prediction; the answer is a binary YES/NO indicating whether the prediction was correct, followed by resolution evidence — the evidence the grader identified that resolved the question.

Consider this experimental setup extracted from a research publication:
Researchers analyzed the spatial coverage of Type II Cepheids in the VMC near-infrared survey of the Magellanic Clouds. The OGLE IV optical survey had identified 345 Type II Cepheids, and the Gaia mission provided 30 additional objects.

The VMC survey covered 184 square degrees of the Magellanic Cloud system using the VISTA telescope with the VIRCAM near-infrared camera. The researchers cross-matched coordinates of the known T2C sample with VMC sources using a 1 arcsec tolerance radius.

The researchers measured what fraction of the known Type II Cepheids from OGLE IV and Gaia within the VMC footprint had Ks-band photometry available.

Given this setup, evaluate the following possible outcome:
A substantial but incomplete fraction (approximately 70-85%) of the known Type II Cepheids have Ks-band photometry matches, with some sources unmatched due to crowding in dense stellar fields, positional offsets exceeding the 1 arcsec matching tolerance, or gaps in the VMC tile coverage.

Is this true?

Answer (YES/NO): NO